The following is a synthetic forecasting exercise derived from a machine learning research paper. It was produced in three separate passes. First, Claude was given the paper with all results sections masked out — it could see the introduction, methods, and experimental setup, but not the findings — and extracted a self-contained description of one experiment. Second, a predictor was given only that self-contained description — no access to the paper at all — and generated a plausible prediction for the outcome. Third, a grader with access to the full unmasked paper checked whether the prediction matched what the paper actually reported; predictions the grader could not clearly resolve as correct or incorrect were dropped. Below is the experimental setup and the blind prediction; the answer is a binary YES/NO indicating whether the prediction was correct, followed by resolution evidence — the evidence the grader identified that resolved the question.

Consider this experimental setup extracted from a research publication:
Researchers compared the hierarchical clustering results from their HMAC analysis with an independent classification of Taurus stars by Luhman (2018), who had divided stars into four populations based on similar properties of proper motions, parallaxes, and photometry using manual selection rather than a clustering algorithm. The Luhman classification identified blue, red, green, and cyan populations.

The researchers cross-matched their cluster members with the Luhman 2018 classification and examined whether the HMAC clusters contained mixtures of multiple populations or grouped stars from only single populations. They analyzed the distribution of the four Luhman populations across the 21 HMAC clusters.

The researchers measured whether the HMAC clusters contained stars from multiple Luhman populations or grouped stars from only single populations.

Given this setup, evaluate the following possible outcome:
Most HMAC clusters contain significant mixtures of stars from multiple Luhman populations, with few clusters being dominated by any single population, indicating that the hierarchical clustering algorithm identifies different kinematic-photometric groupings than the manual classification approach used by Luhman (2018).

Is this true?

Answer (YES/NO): NO